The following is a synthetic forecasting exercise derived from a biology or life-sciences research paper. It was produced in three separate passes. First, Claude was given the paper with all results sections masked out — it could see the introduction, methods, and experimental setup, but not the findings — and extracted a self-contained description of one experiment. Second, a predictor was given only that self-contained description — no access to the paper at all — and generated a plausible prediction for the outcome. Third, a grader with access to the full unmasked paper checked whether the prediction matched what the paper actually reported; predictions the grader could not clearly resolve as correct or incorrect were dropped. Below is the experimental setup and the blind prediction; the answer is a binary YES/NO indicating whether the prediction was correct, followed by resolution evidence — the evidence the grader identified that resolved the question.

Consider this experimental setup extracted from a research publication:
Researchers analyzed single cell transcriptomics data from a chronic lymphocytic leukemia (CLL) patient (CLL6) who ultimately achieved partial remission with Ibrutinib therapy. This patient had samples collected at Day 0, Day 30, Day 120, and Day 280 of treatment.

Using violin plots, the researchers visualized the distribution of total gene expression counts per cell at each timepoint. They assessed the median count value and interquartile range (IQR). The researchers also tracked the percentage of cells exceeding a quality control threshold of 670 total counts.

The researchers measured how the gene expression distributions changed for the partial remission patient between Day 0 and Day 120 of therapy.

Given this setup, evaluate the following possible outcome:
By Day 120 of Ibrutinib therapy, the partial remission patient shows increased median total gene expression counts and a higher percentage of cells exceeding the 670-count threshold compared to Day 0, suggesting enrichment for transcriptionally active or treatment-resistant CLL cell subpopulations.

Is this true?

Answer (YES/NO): NO